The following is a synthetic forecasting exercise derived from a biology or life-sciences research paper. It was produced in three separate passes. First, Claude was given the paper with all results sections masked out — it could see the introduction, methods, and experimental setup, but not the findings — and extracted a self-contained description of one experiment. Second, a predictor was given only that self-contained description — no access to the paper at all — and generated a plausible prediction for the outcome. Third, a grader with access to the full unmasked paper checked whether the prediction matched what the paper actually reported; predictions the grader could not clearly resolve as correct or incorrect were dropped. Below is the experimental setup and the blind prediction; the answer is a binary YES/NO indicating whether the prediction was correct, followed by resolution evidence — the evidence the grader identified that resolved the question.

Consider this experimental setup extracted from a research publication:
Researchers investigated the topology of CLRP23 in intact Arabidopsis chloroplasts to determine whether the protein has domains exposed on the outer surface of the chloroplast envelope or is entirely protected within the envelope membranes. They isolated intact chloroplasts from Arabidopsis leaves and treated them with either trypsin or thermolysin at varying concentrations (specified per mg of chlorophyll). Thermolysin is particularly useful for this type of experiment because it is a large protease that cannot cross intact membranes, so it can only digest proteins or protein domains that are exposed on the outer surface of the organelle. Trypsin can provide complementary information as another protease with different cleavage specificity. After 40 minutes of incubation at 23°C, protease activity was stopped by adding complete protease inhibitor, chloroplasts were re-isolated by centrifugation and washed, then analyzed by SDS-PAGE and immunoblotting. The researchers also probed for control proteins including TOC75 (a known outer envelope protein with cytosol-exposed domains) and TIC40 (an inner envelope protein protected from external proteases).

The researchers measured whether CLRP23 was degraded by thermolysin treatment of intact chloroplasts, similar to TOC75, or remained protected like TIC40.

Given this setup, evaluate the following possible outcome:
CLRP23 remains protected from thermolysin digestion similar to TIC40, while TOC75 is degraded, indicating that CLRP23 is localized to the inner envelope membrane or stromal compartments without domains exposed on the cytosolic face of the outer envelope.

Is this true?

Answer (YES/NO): YES